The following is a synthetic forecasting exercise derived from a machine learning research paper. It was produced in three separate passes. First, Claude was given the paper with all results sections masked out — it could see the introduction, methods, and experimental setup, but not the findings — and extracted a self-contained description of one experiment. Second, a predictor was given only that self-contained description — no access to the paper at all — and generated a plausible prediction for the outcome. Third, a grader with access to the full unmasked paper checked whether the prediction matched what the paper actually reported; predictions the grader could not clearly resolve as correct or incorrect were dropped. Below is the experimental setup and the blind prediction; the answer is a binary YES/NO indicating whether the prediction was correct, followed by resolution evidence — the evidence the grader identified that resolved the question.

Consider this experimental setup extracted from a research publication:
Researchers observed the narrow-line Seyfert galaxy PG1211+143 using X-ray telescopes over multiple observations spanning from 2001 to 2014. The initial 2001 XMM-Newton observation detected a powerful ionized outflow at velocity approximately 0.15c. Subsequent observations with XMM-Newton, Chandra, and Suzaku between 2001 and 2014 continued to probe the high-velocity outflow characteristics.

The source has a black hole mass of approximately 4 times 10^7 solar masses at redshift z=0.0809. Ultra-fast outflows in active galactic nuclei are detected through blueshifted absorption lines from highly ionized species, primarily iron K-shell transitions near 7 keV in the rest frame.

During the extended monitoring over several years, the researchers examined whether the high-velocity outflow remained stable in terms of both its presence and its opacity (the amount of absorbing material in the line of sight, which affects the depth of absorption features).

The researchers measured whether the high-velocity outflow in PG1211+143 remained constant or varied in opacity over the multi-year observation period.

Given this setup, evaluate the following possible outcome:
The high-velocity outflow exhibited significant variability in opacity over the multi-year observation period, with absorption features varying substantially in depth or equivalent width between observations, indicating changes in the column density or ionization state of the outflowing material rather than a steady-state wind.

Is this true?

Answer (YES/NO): YES